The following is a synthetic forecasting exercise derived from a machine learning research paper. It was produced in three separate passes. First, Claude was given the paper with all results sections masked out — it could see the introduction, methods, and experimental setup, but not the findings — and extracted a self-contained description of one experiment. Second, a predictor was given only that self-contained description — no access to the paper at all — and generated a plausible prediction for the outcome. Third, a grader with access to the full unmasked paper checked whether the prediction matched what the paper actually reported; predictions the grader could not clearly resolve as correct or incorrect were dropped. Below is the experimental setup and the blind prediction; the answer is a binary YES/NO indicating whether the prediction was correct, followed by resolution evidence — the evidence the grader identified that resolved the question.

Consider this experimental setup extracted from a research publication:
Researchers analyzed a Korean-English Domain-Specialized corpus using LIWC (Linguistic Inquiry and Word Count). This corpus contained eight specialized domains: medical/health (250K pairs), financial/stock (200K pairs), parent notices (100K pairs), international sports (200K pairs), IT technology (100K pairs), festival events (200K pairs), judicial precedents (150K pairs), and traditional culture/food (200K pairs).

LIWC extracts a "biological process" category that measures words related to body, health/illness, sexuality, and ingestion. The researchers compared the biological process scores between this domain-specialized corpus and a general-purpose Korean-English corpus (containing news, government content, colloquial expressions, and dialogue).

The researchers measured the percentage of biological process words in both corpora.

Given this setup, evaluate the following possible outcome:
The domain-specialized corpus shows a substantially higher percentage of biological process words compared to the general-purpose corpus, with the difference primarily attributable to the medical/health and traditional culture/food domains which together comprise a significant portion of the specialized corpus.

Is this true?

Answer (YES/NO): NO